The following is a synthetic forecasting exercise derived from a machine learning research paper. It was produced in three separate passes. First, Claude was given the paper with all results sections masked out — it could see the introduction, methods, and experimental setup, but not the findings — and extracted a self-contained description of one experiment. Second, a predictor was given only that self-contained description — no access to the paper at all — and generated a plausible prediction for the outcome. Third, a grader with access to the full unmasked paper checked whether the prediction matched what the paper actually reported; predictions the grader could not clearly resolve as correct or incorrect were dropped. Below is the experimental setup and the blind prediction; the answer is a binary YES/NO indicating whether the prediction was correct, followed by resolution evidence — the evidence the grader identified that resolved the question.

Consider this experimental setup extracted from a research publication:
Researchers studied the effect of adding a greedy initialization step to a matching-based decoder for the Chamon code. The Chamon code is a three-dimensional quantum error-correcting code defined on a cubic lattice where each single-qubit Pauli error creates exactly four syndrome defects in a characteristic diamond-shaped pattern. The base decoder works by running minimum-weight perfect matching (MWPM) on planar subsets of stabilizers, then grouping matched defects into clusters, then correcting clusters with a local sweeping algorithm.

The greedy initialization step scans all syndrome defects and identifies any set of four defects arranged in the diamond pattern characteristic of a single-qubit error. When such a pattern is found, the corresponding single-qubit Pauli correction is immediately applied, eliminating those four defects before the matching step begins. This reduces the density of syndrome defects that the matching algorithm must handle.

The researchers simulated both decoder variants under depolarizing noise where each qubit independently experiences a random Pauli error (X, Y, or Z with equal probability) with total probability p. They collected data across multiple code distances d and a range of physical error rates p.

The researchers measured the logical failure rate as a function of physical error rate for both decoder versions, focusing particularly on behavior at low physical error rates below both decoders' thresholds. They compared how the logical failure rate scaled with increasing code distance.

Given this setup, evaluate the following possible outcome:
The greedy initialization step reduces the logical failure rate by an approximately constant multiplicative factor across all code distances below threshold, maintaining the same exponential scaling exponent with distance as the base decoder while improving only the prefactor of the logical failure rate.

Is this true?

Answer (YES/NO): NO